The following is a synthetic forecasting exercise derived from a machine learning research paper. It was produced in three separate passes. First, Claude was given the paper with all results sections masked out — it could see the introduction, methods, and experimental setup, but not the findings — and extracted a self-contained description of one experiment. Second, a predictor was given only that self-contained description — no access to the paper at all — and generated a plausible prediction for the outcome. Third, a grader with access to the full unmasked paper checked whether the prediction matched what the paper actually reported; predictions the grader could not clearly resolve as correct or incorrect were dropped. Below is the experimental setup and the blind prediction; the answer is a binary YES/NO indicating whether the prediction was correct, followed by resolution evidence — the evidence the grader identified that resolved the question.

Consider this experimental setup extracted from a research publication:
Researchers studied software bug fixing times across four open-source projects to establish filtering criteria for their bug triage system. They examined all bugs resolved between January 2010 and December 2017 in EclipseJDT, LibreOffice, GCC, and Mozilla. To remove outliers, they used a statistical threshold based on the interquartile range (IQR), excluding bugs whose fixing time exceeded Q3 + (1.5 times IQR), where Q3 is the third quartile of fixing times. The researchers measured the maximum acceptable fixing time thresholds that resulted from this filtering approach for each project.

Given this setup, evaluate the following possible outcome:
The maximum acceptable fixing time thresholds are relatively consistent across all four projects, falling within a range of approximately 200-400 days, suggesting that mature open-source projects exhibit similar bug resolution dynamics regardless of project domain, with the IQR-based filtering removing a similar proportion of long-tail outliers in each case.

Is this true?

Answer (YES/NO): NO